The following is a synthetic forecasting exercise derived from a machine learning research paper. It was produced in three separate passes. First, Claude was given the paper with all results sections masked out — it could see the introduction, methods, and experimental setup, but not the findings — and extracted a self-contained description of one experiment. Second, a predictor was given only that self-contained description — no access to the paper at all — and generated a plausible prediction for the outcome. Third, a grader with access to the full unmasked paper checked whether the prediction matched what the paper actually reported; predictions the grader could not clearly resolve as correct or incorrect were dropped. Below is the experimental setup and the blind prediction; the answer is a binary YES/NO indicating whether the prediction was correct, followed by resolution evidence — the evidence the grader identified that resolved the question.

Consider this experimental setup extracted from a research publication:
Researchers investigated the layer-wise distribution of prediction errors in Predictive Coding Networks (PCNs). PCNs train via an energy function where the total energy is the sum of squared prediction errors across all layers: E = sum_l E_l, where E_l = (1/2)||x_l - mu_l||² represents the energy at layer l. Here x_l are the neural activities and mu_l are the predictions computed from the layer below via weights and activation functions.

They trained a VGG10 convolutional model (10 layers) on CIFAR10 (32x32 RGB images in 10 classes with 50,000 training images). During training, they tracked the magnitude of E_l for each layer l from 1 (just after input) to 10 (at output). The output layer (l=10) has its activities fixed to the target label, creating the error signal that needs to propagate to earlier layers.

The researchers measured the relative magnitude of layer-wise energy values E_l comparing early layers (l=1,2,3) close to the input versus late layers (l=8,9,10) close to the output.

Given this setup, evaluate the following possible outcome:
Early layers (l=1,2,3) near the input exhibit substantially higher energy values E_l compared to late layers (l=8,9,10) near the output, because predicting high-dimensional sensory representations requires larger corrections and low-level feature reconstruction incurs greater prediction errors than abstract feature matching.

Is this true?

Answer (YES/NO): NO